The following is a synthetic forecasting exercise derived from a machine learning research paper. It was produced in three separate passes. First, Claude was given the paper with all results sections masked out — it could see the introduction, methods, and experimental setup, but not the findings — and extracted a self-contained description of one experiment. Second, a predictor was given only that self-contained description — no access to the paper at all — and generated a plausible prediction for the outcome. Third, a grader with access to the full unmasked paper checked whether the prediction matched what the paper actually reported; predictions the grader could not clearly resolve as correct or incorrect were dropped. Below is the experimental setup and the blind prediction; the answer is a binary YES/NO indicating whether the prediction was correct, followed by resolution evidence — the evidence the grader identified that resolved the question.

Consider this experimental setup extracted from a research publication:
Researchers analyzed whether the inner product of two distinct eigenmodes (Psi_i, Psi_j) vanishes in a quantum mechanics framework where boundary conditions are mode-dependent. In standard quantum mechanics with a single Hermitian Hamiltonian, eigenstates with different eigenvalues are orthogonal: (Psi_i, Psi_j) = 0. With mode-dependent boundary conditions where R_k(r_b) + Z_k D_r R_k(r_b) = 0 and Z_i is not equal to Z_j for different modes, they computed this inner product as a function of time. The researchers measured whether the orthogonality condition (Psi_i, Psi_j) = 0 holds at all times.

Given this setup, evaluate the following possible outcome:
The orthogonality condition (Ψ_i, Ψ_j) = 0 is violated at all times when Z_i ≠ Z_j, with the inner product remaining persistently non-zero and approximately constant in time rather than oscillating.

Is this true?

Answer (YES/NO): NO